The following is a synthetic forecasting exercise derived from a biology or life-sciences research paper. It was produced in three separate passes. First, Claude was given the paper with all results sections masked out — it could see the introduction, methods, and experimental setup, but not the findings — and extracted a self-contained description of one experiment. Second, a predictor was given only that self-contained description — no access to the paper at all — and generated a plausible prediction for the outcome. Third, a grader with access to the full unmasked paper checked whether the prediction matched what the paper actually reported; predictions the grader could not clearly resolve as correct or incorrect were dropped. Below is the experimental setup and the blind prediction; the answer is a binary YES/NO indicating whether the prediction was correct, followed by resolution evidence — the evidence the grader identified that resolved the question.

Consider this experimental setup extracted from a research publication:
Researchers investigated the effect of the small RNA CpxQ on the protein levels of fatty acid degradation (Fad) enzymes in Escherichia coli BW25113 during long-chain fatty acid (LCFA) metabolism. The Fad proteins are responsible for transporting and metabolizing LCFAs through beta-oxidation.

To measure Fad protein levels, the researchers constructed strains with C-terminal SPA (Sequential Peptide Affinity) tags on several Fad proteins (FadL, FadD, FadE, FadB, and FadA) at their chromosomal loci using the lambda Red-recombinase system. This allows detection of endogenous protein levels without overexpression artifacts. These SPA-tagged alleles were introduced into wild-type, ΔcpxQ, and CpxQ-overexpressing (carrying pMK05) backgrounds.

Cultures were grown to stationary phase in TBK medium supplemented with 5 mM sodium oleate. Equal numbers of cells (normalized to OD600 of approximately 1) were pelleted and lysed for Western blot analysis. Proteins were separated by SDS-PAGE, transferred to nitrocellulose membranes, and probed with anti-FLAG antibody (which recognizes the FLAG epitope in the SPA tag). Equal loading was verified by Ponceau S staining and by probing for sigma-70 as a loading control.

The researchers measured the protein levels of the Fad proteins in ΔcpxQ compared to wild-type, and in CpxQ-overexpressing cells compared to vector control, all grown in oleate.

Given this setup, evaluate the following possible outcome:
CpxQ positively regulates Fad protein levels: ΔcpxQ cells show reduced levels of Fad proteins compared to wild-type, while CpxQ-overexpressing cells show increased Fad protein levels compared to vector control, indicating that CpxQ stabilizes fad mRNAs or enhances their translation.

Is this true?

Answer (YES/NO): NO